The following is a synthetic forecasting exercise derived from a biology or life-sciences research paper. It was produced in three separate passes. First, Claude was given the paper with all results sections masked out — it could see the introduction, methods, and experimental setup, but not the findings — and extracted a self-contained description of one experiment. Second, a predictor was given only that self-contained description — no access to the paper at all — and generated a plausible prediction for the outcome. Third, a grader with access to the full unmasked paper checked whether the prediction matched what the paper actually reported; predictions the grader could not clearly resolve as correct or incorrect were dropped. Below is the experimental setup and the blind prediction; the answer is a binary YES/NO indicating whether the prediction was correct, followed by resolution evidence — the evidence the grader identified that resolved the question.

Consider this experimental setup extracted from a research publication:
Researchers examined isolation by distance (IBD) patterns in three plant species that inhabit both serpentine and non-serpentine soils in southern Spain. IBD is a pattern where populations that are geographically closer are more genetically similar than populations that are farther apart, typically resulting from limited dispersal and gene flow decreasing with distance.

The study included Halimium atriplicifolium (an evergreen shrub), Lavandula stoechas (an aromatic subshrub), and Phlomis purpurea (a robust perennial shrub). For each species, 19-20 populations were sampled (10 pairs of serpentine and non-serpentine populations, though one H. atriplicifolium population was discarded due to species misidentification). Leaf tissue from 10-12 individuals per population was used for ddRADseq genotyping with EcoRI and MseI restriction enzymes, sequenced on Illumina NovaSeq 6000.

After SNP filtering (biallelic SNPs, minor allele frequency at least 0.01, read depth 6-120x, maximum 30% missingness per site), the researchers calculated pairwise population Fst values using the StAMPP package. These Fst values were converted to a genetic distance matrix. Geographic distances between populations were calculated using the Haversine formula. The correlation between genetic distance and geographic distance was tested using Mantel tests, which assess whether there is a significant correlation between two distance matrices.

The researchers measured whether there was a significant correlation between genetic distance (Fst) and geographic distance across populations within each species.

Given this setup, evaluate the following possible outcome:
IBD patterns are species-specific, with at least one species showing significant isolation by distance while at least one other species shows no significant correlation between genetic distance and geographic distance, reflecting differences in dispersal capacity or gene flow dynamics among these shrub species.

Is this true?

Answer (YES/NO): NO